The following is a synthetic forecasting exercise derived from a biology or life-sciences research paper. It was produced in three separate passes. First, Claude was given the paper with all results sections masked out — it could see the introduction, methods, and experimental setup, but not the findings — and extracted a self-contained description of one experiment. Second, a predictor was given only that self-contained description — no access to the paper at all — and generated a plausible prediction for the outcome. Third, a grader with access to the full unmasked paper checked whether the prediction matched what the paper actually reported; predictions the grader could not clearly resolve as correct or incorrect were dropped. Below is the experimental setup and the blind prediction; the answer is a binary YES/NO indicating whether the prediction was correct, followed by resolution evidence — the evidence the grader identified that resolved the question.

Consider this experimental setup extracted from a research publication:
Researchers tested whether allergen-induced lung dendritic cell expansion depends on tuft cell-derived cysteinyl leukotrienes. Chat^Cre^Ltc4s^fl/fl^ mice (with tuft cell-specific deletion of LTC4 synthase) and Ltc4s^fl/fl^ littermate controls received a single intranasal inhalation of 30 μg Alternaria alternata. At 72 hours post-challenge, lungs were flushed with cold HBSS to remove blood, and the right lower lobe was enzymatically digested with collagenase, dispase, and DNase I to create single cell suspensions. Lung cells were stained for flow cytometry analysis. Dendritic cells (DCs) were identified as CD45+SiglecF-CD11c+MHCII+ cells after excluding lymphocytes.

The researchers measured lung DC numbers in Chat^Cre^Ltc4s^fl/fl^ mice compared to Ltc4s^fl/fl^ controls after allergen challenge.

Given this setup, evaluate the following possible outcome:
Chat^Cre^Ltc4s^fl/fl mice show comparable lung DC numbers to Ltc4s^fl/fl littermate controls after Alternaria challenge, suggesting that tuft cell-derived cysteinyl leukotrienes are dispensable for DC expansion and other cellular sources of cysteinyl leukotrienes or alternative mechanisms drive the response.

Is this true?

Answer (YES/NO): NO